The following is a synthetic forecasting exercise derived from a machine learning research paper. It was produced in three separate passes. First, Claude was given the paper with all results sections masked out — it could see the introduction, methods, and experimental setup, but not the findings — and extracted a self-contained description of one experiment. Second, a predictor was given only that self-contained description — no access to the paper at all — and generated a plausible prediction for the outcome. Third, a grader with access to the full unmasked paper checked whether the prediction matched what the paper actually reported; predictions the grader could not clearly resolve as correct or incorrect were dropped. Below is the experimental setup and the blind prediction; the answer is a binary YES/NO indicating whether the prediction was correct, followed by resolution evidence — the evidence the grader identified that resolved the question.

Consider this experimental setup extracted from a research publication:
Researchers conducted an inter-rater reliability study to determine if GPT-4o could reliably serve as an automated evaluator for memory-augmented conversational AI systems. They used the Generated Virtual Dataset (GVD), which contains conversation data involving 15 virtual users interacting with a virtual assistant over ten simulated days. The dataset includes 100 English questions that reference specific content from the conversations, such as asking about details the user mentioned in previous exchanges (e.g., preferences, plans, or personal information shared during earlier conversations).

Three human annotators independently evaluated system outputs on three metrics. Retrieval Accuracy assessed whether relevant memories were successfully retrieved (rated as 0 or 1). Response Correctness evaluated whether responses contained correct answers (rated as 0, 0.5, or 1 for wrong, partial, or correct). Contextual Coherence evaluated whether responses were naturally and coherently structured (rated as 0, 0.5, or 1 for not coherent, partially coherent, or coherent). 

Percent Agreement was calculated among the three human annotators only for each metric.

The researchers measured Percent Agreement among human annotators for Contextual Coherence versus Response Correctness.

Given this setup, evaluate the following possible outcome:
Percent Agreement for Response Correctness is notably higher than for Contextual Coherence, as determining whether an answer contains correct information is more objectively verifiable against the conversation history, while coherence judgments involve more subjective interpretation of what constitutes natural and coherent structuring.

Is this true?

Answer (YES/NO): NO